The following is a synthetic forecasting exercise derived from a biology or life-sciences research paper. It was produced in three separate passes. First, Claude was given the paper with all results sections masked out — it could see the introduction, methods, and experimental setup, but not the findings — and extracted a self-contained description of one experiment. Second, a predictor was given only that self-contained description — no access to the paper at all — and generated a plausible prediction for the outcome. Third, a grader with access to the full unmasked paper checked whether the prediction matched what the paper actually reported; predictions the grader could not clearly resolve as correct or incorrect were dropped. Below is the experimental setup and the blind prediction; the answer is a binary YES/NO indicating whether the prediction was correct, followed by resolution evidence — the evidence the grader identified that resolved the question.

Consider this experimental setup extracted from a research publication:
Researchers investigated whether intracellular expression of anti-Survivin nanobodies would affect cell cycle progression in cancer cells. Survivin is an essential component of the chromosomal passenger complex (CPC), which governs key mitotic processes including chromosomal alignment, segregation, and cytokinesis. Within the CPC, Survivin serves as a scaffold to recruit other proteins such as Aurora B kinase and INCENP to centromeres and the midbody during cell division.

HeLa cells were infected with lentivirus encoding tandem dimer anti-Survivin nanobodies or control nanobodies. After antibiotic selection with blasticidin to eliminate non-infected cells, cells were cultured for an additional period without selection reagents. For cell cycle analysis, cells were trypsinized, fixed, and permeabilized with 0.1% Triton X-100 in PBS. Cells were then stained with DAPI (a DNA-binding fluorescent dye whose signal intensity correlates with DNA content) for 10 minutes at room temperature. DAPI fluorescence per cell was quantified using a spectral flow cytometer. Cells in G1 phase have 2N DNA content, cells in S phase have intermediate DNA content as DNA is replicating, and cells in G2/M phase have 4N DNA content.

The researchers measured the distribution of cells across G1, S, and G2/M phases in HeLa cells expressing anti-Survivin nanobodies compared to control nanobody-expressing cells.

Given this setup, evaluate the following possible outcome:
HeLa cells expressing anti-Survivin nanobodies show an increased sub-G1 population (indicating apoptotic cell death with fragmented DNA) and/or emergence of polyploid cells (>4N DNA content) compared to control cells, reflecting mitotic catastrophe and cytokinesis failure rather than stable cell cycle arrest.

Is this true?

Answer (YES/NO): NO